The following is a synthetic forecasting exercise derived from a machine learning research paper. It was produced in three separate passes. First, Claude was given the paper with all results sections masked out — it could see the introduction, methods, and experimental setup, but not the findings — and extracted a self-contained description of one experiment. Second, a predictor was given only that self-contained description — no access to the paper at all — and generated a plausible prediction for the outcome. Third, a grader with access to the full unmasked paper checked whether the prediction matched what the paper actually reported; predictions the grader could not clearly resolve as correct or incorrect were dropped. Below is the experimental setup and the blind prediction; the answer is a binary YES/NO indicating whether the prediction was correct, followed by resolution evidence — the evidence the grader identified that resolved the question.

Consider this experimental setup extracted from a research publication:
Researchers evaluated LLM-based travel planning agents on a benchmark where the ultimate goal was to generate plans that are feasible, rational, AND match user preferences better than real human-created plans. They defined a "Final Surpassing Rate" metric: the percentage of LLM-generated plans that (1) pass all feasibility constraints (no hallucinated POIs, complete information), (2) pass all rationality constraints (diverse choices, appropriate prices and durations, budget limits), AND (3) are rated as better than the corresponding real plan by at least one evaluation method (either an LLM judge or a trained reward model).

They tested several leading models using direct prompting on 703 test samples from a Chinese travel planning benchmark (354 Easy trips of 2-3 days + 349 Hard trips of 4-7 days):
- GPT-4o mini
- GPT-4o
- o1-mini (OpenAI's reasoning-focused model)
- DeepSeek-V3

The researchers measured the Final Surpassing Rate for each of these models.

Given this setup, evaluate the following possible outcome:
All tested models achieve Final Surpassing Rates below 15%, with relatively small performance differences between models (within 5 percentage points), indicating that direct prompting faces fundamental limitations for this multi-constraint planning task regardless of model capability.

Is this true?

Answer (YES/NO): NO